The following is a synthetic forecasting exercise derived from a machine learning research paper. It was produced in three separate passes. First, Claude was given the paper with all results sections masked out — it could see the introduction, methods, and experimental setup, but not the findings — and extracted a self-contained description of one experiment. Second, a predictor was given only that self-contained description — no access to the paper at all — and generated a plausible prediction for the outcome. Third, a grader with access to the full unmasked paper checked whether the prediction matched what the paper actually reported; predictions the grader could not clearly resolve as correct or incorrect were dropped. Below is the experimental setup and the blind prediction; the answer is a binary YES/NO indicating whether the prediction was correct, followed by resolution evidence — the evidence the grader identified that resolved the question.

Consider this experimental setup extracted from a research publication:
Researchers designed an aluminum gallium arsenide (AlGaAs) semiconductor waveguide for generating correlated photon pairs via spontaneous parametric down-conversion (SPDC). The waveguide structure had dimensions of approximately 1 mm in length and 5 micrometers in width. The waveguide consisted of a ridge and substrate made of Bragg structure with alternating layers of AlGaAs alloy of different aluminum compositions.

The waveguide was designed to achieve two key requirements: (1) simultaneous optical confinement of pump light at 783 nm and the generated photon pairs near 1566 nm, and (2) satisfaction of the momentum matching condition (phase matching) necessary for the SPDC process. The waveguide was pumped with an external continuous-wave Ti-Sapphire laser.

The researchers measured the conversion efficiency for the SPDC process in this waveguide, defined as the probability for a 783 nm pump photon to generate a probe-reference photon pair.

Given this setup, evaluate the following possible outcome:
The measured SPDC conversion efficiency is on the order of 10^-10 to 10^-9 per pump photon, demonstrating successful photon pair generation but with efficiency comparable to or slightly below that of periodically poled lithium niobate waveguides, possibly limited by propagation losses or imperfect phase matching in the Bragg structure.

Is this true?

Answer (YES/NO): NO